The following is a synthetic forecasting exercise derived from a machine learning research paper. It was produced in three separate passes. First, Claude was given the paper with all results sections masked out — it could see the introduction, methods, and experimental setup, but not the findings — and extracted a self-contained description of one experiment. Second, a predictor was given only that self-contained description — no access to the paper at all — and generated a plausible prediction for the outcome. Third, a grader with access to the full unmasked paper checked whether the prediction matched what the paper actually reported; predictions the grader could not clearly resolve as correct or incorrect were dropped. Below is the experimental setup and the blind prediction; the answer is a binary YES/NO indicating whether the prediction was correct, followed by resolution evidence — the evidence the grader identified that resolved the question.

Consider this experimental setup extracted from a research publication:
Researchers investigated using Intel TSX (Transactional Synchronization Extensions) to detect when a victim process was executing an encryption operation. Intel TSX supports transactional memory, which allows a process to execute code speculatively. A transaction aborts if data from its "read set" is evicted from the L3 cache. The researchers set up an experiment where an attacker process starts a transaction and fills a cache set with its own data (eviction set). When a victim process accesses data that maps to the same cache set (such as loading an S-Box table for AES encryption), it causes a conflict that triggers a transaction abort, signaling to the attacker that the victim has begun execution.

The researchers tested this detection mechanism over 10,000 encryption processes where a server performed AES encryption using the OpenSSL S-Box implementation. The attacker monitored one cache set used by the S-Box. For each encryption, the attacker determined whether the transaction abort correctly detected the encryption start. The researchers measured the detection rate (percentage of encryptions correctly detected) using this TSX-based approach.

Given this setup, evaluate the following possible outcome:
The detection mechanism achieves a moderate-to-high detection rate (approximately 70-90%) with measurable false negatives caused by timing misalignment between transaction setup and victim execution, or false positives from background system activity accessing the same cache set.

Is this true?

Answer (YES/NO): NO